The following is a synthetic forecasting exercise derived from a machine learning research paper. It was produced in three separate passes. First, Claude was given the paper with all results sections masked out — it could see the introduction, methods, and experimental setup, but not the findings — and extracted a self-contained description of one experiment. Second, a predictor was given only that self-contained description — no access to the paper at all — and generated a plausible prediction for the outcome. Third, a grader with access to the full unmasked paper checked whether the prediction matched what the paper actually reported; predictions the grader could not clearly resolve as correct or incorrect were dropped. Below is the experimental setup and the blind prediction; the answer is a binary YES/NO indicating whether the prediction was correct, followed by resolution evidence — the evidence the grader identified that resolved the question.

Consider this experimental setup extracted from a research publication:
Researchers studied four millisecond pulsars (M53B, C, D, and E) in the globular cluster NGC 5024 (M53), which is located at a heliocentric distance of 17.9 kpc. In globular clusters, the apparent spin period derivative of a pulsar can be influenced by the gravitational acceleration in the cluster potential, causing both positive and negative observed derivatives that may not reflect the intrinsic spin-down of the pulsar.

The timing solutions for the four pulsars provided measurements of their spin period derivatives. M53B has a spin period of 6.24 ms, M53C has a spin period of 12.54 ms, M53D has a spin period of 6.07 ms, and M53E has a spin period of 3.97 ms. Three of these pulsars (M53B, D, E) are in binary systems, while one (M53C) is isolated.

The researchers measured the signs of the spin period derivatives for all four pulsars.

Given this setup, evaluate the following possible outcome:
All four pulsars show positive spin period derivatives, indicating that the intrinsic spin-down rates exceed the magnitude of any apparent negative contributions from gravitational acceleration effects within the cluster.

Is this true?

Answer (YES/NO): NO